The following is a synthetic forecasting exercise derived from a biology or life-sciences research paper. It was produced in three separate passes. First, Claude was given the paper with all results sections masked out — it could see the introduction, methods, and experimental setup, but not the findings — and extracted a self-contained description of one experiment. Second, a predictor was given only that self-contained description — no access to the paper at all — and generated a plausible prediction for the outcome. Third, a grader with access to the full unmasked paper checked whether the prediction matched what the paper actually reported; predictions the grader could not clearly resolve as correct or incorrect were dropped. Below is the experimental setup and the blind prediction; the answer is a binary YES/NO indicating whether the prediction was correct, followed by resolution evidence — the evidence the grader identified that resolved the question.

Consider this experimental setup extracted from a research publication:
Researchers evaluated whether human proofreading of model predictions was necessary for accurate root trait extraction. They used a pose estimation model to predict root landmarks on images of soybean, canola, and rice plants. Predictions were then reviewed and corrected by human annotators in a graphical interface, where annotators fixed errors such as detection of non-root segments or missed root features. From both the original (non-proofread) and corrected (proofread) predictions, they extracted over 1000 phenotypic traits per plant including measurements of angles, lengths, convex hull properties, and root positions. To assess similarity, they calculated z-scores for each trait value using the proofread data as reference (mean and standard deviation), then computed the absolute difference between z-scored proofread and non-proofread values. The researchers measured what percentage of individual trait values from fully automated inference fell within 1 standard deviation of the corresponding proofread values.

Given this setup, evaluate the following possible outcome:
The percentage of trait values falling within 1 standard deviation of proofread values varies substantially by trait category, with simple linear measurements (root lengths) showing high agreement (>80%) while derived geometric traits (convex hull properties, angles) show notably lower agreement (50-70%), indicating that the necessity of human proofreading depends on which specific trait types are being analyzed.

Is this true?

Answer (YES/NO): NO